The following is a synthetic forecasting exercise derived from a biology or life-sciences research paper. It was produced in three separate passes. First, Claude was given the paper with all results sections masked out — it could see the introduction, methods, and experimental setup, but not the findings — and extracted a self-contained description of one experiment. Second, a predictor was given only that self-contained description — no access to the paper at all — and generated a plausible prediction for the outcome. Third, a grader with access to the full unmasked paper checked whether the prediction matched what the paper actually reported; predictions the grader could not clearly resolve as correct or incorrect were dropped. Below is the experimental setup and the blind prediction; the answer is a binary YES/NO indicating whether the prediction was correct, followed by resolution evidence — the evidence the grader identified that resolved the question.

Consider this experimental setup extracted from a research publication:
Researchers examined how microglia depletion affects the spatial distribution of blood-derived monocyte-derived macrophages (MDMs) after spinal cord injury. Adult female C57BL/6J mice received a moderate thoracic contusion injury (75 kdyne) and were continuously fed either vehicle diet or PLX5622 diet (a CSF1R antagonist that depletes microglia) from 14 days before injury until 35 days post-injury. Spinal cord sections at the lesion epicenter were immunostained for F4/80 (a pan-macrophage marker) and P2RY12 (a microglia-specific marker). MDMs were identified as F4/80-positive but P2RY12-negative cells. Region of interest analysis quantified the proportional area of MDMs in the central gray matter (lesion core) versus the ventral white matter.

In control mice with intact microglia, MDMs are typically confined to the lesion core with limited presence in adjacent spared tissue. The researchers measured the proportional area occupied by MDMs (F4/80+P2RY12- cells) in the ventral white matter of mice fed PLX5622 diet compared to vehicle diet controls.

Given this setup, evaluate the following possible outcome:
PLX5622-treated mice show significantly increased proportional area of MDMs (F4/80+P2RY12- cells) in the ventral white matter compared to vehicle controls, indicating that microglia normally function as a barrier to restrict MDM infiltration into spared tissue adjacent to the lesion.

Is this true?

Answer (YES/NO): YES